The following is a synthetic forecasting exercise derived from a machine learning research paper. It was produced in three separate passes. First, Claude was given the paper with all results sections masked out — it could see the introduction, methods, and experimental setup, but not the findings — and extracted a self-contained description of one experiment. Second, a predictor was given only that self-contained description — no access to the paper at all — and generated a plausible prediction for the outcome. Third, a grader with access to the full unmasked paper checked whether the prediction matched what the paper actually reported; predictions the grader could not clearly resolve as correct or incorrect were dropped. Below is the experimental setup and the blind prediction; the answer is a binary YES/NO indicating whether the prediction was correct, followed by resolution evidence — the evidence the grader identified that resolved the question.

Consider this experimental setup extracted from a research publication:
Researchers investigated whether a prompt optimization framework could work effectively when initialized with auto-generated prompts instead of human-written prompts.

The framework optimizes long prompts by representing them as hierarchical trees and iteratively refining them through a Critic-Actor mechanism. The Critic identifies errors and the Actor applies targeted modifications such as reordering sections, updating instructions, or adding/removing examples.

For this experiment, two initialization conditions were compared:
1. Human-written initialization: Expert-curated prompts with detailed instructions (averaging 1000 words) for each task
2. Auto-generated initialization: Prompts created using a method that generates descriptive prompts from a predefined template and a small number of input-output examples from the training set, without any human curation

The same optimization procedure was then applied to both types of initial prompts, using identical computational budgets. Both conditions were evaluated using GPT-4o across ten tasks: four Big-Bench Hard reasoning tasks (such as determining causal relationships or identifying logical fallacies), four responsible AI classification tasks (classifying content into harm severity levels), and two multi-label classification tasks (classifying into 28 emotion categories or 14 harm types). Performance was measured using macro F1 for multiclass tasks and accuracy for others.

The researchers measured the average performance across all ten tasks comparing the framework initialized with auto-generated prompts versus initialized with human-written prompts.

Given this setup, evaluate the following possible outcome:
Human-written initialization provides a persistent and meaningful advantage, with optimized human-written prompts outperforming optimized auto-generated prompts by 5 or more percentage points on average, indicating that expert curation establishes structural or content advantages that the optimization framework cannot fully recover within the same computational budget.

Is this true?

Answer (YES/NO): NO